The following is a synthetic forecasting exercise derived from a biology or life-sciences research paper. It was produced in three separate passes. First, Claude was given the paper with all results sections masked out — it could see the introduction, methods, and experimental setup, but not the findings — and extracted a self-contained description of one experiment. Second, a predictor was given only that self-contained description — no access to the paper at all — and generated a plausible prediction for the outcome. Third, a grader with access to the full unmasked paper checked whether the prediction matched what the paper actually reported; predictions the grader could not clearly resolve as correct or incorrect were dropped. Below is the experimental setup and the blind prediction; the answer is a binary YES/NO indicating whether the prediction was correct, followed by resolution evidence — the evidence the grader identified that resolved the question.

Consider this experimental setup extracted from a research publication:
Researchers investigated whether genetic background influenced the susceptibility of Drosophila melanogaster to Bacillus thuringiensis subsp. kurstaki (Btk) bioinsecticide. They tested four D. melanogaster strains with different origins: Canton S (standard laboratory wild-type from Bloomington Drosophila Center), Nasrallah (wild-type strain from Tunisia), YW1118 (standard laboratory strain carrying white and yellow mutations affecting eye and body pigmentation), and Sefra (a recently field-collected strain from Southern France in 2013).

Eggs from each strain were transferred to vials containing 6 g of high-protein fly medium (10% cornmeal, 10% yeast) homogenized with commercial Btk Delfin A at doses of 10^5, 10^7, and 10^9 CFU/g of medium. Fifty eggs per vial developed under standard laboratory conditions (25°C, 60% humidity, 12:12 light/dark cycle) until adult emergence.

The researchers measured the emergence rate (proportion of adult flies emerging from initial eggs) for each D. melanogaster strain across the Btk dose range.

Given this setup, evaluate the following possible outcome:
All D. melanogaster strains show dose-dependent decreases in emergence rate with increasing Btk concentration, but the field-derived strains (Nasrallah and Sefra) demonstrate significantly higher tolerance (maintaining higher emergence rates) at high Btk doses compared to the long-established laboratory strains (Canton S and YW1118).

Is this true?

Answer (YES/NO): NO